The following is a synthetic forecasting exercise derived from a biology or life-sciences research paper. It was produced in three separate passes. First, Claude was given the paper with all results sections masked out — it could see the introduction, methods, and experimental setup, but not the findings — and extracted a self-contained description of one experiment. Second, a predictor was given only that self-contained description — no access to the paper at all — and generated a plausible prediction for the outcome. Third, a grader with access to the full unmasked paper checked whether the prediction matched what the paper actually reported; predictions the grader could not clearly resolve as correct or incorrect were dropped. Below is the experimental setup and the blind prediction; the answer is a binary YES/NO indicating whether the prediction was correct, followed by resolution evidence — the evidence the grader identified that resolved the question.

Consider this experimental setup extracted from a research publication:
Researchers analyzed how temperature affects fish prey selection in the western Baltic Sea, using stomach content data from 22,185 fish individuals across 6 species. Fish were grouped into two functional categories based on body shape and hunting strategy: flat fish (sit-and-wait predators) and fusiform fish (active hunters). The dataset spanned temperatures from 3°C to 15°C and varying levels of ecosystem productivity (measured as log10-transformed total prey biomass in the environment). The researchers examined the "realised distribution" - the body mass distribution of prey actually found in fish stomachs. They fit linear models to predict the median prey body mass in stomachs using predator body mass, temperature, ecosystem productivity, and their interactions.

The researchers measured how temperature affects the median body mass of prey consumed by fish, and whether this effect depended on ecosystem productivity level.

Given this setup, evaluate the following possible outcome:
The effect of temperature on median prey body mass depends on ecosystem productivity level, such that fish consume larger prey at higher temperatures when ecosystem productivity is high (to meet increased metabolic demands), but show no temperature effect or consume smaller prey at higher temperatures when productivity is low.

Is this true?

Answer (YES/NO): NO